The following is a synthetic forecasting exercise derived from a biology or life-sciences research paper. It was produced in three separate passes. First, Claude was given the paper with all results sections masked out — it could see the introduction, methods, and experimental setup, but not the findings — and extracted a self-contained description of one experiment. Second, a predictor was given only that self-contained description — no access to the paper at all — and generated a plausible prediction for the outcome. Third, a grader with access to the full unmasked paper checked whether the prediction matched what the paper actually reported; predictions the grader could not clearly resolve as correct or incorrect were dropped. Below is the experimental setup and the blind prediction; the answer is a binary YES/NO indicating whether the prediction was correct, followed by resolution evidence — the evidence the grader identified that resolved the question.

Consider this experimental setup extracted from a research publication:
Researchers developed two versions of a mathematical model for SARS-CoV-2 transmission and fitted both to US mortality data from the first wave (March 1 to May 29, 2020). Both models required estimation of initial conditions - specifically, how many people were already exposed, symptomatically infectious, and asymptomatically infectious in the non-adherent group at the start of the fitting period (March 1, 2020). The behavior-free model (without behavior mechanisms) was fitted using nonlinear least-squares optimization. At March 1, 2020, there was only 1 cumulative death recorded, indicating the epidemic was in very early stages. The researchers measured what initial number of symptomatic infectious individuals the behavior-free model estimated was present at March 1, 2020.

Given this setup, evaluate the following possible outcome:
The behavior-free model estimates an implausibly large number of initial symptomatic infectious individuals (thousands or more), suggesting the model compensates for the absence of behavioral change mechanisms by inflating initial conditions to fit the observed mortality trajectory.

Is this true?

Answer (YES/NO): YES